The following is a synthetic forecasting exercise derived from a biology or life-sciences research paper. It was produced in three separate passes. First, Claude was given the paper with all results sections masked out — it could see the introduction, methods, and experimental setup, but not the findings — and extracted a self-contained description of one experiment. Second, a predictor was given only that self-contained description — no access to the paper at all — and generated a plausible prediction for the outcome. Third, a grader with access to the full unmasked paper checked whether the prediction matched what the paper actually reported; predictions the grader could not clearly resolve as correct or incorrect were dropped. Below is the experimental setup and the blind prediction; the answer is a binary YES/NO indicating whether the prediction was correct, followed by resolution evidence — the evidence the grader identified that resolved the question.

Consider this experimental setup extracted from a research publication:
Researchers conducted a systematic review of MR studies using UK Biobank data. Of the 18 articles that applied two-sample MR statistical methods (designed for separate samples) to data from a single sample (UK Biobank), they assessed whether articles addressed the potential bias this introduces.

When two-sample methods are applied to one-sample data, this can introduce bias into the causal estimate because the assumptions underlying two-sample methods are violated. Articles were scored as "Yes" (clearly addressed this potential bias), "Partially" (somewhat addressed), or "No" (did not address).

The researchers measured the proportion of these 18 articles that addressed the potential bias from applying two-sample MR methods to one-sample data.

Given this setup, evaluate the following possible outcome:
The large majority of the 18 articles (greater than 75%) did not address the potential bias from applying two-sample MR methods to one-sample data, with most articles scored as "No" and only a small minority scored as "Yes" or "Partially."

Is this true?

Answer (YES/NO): NO